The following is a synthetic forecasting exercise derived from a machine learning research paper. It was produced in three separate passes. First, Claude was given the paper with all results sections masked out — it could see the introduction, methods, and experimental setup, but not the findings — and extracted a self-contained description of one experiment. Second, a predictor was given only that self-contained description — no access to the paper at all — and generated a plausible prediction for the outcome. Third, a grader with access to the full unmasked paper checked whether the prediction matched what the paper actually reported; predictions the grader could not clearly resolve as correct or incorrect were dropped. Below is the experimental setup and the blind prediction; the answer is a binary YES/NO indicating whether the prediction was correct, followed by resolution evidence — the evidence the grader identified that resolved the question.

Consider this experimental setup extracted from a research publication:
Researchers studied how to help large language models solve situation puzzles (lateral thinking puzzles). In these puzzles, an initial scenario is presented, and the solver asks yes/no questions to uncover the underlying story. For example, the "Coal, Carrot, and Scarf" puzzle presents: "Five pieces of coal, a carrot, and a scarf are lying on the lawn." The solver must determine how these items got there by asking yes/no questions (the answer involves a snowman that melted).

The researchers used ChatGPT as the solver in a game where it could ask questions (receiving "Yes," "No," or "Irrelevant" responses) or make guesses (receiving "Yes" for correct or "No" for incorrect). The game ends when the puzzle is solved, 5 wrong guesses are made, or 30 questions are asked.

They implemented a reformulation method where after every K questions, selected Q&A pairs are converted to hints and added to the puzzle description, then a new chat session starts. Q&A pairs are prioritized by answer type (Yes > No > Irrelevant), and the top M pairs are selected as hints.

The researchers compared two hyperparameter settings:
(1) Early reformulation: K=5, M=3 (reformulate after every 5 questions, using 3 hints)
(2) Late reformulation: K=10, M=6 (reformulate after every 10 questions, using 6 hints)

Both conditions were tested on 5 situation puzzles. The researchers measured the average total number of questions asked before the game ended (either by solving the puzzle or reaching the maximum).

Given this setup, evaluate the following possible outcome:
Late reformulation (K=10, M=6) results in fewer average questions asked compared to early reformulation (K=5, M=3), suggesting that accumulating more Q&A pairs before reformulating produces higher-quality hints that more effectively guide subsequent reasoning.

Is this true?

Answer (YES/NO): NO